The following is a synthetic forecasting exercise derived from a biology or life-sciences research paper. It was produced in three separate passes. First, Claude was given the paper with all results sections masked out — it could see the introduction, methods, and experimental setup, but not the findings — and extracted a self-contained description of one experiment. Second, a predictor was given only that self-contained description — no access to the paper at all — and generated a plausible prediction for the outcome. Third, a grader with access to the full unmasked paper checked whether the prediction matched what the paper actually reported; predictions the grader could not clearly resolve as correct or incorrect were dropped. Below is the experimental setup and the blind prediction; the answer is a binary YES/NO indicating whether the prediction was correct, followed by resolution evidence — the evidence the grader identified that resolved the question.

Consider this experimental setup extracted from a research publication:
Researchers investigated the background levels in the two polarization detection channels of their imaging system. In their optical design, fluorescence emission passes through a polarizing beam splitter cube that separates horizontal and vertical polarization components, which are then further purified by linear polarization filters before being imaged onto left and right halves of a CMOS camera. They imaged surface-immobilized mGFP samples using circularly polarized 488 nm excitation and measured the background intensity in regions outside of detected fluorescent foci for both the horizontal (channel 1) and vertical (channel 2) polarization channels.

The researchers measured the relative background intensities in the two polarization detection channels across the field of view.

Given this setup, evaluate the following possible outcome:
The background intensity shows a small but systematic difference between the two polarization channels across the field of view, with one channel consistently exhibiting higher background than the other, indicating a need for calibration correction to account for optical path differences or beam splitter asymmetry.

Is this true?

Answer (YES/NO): NO